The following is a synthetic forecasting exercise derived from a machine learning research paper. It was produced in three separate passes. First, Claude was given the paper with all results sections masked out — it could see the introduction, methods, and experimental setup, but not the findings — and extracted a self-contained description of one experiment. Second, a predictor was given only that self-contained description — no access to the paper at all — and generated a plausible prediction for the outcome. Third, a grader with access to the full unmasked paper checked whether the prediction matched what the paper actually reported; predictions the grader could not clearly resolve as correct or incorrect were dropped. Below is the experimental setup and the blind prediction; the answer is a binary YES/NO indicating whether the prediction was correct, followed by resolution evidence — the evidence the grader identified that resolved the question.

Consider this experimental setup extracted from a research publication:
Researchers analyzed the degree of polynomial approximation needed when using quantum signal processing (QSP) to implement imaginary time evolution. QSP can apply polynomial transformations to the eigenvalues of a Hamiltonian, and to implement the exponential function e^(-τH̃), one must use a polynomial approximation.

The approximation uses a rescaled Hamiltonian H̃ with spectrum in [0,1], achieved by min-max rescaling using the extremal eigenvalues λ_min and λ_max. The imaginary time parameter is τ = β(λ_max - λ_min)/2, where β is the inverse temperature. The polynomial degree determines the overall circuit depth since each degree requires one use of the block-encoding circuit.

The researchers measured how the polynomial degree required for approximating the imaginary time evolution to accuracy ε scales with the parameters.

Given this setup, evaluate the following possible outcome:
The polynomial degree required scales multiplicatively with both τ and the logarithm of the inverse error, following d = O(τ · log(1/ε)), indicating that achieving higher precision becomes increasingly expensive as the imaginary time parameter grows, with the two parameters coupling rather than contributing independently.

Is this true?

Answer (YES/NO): NO